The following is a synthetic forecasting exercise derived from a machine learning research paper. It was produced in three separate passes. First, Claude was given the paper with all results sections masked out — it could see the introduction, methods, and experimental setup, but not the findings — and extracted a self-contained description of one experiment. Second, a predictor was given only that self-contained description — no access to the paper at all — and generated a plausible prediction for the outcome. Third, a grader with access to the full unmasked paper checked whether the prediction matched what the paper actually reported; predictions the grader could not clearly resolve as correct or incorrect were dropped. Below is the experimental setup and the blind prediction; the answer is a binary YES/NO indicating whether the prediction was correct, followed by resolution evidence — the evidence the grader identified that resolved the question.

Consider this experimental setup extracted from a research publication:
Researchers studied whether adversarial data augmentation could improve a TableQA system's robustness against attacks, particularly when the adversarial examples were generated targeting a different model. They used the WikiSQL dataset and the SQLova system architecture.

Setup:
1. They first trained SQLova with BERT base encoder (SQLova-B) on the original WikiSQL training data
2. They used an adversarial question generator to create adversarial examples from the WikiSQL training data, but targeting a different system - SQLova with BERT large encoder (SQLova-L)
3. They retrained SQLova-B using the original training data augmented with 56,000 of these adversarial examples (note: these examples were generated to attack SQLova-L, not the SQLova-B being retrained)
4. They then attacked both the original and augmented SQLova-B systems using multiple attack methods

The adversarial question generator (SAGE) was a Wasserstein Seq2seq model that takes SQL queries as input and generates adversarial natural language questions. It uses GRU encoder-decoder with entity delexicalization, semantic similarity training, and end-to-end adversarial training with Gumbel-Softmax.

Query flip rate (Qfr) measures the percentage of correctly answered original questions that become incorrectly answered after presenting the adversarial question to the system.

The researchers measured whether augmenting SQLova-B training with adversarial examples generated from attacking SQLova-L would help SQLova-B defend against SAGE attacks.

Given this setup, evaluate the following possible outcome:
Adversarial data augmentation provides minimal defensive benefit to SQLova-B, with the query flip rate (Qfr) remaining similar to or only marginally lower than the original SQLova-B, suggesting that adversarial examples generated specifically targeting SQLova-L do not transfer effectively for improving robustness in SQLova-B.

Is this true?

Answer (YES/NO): NO